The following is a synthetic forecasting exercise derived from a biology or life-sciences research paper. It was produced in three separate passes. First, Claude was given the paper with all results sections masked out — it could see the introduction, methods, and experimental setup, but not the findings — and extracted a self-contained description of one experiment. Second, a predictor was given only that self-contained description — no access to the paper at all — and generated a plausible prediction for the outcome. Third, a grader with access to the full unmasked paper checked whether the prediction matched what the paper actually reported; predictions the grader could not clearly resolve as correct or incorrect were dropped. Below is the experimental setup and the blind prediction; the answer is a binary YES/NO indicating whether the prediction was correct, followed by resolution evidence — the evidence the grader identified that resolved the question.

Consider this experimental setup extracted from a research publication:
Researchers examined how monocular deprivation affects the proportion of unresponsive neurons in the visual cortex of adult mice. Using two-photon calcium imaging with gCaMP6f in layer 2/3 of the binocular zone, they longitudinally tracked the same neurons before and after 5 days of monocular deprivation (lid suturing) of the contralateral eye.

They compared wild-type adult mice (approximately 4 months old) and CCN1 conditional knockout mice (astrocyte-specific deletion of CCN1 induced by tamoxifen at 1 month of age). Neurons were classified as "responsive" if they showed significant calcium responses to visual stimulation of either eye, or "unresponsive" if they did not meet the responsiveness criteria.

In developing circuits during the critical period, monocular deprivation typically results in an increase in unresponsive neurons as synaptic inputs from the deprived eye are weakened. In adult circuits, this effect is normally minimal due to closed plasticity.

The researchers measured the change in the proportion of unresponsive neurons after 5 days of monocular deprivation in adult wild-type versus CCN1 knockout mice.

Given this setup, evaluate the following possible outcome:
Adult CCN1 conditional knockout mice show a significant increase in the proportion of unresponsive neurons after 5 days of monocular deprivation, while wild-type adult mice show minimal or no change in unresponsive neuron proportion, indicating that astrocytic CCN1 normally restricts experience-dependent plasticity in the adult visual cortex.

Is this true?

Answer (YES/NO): NO